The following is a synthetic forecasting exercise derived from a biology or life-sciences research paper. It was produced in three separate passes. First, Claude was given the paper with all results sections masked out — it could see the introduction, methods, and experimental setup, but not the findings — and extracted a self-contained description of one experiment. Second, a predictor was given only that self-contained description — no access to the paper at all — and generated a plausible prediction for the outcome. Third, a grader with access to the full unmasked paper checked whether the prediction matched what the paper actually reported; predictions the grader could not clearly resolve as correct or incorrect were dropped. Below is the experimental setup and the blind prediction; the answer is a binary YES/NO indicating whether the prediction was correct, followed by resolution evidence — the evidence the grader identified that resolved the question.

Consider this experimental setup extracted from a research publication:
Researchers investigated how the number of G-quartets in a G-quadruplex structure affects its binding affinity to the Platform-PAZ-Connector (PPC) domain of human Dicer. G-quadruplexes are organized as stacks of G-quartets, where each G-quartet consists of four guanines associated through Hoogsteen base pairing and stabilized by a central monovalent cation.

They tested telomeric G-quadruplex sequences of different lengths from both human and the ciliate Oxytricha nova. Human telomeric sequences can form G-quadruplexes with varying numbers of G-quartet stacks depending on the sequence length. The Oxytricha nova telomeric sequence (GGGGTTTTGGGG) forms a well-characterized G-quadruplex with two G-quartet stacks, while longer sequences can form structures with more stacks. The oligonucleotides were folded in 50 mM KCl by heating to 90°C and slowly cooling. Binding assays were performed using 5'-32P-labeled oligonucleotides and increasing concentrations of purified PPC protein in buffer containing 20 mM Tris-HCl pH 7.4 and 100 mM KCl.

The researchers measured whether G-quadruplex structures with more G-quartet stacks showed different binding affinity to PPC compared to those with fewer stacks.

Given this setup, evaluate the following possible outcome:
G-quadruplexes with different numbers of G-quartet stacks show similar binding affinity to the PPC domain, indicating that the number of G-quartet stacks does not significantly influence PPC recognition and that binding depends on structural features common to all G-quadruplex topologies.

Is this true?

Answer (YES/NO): YES